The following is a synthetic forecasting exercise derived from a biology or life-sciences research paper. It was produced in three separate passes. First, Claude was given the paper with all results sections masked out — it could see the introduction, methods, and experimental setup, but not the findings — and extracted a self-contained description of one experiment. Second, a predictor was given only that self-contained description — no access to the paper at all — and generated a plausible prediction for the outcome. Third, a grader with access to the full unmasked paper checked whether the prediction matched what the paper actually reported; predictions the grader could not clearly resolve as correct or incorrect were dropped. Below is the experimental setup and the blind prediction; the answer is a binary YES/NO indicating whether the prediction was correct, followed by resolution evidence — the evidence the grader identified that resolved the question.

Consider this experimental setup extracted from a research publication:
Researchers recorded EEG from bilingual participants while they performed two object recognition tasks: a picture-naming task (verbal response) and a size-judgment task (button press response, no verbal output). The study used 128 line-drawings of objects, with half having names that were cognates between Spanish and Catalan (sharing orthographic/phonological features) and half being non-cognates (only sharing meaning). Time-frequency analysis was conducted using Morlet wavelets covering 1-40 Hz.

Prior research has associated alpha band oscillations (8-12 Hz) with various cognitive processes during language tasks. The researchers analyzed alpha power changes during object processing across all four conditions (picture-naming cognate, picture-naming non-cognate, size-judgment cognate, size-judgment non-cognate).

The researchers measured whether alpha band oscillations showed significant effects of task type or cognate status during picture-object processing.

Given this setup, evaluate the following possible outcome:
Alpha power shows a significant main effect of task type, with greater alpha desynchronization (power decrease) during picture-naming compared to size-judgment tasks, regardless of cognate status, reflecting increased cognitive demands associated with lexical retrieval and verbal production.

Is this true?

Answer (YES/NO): NO